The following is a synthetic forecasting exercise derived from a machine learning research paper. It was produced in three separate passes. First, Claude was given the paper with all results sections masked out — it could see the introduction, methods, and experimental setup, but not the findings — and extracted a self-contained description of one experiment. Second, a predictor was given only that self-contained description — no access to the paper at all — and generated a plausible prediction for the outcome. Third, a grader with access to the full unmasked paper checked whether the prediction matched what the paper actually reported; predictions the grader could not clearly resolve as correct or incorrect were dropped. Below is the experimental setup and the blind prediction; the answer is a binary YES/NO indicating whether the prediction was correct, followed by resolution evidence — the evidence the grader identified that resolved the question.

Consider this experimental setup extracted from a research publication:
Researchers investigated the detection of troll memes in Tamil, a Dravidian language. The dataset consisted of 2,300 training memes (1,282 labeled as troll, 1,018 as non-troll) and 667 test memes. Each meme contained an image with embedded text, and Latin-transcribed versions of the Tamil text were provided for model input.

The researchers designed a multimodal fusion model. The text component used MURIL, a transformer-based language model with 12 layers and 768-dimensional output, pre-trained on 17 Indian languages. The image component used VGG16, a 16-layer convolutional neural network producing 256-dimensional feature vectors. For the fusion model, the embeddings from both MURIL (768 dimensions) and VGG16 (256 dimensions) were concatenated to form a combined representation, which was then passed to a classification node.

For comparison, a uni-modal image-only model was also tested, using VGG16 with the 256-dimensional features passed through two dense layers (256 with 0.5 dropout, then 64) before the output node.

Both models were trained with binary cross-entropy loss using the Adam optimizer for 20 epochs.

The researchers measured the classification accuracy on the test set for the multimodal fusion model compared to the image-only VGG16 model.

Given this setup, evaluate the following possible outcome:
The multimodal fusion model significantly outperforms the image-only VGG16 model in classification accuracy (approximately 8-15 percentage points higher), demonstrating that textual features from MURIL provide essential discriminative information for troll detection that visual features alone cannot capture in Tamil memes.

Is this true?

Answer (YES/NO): NO